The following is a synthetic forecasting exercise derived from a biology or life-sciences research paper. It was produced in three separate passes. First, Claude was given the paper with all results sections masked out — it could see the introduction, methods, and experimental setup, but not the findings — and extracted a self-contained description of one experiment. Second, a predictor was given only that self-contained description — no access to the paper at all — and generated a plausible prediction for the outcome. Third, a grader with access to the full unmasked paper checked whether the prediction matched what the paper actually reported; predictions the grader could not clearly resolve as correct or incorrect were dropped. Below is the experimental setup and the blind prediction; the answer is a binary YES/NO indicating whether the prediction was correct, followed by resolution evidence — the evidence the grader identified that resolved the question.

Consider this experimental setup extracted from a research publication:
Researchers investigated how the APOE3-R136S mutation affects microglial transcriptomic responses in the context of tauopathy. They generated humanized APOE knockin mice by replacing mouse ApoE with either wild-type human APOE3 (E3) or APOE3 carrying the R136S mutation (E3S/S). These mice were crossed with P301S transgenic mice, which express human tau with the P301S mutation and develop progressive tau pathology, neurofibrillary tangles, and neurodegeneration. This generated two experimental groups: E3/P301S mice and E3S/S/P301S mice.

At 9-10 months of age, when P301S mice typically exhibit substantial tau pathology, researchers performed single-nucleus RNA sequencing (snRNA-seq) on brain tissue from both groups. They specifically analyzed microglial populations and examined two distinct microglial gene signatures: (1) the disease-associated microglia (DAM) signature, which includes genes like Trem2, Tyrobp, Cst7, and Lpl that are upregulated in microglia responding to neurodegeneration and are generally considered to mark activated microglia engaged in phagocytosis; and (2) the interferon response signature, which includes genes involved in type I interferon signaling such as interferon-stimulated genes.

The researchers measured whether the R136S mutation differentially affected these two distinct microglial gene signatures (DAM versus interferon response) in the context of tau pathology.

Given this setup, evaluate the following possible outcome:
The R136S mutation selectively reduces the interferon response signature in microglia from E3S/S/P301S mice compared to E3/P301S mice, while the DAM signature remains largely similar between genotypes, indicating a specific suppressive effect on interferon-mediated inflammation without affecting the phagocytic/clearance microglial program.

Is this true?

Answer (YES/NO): YES